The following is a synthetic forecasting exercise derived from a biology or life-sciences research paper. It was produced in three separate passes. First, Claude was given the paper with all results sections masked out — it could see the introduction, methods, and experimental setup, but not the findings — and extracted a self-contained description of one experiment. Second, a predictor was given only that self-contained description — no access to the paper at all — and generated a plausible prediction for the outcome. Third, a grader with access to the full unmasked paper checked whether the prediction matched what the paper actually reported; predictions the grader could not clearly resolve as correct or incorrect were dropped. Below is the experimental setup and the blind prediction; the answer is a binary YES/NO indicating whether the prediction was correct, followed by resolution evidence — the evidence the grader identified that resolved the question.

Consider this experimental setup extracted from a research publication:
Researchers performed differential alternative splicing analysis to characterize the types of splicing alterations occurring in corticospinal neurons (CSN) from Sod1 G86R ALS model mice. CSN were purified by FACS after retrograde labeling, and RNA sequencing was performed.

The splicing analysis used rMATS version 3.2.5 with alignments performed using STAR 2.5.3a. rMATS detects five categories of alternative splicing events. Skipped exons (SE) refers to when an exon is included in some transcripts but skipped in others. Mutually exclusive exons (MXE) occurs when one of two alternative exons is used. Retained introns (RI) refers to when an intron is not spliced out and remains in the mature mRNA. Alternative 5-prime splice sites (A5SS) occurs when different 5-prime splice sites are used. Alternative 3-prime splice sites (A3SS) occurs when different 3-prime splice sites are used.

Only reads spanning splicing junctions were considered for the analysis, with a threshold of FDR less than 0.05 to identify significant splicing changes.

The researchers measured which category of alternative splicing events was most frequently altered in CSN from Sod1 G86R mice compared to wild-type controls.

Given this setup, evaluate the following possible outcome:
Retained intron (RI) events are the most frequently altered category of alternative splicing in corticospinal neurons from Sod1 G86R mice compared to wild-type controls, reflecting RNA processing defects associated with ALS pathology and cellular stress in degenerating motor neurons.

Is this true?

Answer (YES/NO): NO